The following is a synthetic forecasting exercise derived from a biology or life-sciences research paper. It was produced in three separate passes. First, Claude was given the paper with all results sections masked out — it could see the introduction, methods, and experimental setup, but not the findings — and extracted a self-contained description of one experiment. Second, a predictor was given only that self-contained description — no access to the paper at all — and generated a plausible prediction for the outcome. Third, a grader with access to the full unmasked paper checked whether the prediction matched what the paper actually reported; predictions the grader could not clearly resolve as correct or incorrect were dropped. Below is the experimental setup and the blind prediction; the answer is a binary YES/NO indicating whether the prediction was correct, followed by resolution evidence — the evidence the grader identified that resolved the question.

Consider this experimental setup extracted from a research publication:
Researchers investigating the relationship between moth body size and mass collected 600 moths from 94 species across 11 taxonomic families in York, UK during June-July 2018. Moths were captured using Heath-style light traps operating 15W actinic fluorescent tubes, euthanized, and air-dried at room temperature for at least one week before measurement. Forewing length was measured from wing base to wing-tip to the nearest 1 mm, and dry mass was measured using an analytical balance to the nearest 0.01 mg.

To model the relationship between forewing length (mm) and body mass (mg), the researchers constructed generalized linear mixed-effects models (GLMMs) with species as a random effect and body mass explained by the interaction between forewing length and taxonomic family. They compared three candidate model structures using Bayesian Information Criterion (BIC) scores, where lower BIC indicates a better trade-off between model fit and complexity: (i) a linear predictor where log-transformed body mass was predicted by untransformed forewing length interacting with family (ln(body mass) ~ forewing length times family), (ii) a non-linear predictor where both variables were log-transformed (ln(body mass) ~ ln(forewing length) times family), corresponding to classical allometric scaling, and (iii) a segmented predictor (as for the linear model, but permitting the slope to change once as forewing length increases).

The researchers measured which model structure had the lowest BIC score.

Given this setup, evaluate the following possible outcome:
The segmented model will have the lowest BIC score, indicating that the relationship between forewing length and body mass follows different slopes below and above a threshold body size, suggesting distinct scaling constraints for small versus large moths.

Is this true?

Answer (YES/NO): NO